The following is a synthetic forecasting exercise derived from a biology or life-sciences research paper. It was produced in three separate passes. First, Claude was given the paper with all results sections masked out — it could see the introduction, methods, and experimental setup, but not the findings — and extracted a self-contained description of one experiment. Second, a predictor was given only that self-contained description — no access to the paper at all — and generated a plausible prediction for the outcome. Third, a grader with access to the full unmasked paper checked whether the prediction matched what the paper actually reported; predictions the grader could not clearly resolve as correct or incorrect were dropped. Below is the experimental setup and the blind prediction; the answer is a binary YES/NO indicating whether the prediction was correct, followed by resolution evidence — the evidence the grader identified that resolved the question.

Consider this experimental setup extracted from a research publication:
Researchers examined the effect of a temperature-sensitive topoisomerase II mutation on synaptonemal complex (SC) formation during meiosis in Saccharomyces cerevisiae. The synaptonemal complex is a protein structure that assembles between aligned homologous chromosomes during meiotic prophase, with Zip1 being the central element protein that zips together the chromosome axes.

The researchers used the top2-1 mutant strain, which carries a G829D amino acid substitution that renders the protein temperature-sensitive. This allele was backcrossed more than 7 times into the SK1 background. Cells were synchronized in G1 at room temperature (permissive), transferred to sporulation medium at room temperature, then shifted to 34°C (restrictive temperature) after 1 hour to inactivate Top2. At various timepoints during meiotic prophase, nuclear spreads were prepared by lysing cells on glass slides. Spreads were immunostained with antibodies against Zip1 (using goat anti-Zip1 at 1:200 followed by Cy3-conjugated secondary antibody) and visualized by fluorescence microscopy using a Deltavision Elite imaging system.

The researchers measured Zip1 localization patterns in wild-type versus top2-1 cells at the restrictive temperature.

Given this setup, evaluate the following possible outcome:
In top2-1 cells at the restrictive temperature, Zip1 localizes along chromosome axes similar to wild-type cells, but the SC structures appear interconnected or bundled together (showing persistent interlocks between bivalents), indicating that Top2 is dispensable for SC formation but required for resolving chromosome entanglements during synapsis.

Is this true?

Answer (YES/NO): NO